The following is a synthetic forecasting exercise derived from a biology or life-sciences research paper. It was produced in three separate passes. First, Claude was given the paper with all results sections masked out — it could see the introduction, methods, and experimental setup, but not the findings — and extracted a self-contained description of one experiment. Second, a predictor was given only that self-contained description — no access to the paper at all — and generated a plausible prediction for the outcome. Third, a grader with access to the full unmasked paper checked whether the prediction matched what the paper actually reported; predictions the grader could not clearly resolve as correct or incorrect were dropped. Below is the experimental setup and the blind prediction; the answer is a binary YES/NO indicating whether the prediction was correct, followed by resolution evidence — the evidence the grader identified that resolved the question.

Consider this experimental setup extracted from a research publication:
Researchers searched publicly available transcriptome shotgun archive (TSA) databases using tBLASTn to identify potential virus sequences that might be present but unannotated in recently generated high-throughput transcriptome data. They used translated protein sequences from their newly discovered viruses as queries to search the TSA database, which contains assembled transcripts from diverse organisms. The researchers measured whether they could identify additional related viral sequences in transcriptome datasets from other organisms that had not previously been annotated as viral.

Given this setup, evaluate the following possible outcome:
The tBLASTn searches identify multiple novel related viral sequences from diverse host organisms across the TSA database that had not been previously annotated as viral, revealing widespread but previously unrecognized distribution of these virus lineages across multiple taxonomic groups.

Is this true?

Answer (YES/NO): YES